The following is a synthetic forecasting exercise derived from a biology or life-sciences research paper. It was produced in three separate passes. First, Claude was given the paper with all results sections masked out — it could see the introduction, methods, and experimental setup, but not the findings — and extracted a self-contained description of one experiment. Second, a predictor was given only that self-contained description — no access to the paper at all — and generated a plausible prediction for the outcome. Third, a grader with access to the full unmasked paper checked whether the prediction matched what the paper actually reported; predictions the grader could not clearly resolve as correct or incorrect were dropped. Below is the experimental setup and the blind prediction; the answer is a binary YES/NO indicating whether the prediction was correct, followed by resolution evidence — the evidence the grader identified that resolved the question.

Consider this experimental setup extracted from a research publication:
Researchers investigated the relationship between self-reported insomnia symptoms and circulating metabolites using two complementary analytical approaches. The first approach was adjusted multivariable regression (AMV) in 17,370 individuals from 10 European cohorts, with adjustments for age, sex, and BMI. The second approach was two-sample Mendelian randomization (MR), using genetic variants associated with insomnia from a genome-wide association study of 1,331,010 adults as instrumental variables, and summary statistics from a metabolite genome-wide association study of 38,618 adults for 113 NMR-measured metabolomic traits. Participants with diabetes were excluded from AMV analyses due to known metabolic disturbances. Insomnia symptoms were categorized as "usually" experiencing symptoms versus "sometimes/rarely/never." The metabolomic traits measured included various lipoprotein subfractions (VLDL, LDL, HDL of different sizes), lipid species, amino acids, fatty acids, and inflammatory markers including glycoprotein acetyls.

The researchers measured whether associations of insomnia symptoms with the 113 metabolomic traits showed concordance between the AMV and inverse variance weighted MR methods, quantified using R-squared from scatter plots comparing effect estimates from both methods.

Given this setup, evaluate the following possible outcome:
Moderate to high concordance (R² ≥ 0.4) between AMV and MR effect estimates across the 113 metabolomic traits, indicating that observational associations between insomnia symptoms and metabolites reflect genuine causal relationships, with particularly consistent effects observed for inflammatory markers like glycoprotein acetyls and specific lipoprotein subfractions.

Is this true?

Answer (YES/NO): YES